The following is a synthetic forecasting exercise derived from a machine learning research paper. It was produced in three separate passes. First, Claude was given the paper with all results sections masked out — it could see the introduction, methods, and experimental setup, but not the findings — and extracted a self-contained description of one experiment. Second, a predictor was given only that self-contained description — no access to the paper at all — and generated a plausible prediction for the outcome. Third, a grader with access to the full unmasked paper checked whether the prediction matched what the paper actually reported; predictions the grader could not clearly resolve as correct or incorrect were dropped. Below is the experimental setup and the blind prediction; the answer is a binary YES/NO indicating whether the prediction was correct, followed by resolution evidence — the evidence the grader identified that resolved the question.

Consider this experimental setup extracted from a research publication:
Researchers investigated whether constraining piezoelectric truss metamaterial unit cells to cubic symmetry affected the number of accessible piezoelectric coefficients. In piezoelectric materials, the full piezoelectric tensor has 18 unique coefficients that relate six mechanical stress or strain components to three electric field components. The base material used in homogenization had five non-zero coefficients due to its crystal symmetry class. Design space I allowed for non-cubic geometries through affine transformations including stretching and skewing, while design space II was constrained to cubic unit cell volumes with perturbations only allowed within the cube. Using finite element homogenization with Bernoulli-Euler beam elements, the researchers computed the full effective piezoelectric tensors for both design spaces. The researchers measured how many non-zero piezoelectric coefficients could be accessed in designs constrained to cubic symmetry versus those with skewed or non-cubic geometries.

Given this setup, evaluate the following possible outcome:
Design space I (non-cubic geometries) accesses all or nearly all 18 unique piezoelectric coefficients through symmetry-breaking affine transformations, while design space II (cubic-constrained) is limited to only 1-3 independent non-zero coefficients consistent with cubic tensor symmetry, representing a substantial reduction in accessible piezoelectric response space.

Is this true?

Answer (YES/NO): NO